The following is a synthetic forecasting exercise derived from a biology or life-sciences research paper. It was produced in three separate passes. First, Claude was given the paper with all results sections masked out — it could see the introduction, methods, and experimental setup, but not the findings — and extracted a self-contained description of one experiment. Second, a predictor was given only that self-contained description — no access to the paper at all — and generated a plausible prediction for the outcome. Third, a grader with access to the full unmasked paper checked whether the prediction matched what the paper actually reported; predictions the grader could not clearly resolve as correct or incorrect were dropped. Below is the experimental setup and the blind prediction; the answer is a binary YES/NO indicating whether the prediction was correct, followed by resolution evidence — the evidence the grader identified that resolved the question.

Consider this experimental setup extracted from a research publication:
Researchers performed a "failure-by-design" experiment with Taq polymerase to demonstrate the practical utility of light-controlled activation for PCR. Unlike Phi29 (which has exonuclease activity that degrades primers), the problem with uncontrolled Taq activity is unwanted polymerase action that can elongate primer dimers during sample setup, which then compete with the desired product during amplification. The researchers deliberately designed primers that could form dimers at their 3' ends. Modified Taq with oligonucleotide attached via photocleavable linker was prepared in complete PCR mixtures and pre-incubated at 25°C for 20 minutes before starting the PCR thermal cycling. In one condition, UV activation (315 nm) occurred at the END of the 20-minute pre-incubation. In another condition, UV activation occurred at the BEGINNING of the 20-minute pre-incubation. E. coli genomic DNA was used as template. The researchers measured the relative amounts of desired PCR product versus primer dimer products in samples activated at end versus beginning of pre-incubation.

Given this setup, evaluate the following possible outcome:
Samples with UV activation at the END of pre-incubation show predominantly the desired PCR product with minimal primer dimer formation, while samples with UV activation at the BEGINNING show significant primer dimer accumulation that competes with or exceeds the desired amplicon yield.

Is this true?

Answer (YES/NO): YES